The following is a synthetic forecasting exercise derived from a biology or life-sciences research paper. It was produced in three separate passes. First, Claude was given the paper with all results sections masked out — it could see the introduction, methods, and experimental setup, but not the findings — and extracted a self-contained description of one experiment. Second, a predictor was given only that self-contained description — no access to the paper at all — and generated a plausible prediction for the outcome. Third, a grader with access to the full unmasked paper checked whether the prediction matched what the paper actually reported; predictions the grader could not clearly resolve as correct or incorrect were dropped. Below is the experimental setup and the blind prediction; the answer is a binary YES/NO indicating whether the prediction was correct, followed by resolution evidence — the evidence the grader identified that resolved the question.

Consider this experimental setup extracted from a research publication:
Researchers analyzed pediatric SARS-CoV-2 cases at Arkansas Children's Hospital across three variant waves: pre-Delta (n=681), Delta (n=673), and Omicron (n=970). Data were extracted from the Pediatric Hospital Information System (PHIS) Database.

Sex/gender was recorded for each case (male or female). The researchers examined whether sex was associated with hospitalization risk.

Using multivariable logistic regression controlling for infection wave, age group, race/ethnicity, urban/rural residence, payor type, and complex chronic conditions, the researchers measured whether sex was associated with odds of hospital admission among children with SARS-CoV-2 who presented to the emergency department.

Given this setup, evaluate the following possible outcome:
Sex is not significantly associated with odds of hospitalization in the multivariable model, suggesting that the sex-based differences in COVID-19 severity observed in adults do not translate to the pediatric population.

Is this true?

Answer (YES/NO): YES